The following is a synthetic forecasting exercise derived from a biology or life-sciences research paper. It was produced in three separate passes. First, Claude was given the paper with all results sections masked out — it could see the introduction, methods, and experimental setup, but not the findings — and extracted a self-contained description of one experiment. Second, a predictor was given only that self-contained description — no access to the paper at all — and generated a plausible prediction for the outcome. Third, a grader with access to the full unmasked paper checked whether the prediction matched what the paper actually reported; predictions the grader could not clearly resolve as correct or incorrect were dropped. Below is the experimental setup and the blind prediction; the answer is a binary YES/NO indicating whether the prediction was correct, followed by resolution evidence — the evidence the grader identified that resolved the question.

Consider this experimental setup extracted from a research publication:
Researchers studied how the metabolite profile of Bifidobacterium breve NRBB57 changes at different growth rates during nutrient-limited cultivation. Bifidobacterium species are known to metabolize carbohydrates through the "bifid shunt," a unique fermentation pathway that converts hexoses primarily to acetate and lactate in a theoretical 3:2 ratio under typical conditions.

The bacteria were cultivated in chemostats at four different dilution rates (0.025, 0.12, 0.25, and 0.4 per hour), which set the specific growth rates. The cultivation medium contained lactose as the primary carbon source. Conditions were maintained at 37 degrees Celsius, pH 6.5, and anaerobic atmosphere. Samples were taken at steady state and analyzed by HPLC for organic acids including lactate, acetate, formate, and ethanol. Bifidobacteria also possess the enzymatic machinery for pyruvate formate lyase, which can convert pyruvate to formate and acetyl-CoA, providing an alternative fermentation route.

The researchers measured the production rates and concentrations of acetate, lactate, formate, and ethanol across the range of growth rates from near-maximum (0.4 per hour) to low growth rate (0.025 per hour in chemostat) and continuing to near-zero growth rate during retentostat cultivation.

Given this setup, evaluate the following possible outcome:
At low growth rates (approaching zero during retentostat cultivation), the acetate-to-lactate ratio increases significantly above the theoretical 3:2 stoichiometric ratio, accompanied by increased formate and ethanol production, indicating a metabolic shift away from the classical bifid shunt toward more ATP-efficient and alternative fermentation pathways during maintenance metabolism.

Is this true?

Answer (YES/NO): NO